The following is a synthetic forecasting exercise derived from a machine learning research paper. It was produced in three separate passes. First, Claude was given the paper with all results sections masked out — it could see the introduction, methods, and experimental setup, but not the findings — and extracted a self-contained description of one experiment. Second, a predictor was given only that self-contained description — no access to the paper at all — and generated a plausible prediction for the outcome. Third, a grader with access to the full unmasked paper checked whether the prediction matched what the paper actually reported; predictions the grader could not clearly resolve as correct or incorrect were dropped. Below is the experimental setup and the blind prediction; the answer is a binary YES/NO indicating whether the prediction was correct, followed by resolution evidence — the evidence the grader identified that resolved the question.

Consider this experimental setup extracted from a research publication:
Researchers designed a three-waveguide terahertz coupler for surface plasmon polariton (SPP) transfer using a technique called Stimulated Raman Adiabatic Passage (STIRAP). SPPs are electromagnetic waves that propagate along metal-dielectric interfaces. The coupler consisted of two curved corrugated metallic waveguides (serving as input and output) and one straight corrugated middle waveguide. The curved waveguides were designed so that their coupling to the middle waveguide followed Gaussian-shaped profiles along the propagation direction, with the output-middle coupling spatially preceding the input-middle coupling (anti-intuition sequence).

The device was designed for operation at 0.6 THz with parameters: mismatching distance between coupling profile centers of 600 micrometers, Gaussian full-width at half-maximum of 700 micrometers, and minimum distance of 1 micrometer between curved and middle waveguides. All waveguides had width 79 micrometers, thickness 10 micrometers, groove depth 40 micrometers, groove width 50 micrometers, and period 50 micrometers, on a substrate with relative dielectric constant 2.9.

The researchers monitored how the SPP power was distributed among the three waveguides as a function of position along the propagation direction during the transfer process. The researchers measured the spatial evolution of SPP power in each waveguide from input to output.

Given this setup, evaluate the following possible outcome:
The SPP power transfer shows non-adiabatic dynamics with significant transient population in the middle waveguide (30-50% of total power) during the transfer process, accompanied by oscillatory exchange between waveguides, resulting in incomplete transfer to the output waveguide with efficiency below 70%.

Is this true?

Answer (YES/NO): NO